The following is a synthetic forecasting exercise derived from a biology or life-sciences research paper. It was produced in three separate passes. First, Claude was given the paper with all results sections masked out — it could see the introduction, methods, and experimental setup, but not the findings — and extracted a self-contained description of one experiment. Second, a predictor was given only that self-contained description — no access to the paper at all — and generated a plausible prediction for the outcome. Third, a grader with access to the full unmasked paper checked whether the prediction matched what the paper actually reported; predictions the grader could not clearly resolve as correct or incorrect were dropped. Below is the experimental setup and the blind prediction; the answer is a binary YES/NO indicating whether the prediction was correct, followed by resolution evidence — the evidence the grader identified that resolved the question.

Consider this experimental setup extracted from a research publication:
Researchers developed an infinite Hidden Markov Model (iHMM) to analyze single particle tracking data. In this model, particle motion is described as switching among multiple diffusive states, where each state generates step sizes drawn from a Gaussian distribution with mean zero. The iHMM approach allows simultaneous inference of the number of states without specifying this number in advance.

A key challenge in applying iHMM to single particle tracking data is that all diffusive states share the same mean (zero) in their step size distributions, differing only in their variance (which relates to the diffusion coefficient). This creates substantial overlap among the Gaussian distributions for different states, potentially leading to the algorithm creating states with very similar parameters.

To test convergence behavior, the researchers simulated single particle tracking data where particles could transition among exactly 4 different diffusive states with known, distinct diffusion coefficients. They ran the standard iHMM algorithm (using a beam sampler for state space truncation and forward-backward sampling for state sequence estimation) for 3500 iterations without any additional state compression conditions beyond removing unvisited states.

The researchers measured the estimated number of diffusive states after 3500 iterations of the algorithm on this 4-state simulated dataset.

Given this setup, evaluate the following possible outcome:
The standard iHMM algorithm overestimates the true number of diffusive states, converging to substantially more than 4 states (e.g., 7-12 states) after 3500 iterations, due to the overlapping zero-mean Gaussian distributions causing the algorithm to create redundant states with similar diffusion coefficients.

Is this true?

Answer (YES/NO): YES